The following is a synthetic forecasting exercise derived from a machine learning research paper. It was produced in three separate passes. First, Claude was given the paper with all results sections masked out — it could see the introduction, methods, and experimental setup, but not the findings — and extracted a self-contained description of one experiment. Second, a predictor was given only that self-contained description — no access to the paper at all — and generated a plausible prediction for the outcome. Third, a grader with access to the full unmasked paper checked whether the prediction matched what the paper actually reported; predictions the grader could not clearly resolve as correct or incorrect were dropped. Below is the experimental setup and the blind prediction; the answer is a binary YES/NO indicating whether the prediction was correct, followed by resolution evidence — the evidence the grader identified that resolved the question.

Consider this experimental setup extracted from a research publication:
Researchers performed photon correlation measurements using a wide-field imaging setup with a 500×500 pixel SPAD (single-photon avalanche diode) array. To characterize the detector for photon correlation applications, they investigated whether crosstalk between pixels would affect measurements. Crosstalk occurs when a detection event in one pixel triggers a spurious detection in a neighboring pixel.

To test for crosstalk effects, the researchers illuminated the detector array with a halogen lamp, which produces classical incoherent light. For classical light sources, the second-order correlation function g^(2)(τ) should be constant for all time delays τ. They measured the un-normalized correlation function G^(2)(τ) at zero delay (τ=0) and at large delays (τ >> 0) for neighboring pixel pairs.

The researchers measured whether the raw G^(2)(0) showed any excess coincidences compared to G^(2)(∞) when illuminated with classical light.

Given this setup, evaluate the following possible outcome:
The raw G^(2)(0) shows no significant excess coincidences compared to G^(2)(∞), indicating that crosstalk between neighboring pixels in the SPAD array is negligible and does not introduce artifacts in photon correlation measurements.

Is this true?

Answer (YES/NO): NO